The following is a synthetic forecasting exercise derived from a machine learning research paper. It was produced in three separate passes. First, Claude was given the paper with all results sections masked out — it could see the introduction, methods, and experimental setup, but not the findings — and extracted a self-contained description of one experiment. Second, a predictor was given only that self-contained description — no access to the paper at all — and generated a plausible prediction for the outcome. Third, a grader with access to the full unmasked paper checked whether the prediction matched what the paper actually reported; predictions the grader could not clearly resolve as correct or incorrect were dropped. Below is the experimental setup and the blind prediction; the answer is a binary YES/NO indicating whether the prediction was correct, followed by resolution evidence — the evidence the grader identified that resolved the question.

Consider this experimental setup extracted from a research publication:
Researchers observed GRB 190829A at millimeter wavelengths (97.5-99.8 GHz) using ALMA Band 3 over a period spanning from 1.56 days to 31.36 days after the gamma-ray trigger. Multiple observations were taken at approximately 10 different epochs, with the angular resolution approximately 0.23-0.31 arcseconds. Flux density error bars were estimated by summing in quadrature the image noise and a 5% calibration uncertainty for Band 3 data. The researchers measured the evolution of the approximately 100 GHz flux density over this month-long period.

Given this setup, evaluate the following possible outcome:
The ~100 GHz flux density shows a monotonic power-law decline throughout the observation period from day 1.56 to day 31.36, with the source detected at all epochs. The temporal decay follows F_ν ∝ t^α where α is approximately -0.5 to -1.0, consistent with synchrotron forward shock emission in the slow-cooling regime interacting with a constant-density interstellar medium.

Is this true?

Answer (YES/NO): NO